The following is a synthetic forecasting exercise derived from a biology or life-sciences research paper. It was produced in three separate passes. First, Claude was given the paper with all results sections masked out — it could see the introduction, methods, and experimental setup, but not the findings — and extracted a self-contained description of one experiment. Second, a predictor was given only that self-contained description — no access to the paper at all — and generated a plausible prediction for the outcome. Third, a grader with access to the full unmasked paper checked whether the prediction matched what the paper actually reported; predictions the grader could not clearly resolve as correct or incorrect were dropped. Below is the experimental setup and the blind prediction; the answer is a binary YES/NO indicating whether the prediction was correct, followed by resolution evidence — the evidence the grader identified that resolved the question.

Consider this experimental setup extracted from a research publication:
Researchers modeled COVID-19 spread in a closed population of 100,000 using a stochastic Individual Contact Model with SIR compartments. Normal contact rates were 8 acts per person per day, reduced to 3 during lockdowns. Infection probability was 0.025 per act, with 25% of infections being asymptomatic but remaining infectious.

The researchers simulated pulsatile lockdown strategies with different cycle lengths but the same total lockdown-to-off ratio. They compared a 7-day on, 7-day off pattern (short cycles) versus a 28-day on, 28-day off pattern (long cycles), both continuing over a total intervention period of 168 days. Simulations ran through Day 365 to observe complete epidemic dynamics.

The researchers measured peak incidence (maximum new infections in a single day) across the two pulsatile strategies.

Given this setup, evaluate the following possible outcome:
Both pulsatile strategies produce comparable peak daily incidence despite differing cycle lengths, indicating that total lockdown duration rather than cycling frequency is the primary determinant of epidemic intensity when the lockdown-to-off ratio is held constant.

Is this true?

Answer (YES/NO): NO